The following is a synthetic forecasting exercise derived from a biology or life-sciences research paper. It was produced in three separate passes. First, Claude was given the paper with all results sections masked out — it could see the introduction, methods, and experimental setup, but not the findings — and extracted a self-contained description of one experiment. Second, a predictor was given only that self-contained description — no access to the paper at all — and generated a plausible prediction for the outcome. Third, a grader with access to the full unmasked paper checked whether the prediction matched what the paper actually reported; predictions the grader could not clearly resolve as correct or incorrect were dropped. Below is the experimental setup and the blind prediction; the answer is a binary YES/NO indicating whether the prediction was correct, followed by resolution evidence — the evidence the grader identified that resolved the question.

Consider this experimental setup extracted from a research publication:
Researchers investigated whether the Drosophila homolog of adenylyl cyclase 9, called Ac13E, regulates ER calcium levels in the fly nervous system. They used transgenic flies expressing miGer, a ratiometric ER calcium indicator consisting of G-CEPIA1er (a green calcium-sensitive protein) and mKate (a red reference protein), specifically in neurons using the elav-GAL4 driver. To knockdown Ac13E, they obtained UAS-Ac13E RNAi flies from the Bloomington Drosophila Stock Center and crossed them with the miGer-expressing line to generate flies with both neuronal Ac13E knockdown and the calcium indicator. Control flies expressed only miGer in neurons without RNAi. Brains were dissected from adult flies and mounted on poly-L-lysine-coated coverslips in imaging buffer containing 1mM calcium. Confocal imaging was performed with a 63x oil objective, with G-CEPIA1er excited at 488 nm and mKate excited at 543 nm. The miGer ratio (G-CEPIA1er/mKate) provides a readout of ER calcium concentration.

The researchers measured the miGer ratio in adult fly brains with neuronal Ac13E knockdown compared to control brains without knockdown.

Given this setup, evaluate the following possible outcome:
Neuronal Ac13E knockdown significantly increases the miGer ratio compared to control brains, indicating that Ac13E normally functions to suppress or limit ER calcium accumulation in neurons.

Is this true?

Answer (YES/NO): YES